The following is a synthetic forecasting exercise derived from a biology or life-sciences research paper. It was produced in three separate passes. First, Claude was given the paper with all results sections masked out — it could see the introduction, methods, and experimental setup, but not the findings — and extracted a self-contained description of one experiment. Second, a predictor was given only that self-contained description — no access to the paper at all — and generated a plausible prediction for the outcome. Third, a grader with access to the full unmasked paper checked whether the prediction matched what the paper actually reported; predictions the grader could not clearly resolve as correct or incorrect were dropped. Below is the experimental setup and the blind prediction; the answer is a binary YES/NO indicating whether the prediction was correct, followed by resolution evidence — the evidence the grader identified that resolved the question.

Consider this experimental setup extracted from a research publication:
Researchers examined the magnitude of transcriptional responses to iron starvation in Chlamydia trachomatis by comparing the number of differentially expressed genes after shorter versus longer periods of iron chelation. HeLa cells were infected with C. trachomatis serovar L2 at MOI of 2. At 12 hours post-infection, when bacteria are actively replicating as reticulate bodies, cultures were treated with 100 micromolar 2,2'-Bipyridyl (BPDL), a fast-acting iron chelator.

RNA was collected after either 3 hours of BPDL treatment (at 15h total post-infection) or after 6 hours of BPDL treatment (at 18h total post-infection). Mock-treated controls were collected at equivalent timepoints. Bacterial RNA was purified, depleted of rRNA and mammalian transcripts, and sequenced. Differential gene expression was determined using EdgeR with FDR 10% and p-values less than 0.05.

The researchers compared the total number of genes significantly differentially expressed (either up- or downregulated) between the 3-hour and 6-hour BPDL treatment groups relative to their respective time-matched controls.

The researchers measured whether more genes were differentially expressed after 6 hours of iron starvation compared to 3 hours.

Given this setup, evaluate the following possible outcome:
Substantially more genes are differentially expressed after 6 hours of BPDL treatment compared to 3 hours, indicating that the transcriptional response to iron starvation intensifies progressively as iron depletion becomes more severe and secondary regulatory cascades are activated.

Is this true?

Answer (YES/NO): NO